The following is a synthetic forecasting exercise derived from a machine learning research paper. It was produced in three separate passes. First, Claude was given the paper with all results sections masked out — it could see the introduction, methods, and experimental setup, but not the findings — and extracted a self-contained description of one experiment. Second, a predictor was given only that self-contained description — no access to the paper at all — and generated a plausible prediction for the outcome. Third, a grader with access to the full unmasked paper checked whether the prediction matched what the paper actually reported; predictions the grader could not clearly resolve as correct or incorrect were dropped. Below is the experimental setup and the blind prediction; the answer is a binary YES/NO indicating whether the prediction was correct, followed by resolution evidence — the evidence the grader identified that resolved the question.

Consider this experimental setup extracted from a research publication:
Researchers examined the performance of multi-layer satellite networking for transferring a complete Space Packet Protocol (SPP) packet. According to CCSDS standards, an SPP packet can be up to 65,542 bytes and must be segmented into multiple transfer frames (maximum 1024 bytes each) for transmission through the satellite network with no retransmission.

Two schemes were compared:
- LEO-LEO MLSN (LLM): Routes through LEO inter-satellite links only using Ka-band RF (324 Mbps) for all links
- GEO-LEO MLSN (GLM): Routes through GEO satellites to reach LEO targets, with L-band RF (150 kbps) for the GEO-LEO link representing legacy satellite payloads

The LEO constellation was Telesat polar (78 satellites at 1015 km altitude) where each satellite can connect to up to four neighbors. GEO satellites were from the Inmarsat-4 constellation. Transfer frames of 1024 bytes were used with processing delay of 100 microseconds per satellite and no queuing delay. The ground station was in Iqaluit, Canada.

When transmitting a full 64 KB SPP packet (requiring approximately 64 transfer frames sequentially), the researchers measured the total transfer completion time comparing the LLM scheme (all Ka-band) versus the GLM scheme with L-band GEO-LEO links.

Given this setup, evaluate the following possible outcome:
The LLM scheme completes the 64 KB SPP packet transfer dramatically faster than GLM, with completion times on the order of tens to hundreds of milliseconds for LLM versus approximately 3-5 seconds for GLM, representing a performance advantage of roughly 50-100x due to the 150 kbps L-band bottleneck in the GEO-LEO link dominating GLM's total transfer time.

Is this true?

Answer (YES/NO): NO